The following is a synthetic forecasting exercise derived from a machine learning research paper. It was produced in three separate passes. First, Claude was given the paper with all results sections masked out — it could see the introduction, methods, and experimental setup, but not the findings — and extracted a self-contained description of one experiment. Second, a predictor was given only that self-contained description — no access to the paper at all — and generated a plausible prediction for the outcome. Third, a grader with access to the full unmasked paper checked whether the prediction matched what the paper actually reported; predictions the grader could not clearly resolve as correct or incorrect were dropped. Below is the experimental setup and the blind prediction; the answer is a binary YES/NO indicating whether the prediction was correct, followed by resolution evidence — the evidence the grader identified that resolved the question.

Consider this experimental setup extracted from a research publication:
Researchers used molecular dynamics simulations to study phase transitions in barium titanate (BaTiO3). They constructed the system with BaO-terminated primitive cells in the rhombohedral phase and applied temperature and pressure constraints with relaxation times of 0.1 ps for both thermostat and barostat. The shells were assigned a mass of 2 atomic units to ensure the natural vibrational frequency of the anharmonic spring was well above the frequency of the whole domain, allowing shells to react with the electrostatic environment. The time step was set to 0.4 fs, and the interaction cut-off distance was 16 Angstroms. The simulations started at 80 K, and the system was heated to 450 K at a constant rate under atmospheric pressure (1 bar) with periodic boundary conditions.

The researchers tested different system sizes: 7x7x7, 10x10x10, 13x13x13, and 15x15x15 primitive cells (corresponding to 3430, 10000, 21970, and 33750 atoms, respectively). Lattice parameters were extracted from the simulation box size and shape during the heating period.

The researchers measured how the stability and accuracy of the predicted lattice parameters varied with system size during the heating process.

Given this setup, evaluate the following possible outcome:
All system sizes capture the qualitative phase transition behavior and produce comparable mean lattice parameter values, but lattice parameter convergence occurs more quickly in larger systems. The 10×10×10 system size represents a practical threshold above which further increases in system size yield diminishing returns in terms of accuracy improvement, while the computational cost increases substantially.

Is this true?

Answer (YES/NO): NO